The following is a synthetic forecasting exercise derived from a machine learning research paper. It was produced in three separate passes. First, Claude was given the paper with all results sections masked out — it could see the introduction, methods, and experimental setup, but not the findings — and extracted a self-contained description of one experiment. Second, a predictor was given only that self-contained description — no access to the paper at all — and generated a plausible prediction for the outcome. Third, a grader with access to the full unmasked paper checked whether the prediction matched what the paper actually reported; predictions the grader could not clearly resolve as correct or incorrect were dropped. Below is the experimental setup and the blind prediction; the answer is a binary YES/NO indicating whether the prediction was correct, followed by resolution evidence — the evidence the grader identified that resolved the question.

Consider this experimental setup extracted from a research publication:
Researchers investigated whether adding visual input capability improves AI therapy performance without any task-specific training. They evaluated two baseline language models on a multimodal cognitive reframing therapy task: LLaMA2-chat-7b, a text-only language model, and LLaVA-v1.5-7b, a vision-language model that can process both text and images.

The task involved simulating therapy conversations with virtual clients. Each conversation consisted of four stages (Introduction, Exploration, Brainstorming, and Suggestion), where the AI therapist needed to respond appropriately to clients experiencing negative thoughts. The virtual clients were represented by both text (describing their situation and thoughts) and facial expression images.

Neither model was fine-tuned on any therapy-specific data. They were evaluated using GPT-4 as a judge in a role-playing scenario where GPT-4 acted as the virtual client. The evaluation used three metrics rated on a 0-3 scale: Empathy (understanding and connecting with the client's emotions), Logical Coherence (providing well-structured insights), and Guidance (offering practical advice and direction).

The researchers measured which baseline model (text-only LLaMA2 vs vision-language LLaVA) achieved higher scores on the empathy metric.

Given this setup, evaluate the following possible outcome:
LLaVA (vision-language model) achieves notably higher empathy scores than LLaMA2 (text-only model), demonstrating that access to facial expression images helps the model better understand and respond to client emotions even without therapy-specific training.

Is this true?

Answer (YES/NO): NO